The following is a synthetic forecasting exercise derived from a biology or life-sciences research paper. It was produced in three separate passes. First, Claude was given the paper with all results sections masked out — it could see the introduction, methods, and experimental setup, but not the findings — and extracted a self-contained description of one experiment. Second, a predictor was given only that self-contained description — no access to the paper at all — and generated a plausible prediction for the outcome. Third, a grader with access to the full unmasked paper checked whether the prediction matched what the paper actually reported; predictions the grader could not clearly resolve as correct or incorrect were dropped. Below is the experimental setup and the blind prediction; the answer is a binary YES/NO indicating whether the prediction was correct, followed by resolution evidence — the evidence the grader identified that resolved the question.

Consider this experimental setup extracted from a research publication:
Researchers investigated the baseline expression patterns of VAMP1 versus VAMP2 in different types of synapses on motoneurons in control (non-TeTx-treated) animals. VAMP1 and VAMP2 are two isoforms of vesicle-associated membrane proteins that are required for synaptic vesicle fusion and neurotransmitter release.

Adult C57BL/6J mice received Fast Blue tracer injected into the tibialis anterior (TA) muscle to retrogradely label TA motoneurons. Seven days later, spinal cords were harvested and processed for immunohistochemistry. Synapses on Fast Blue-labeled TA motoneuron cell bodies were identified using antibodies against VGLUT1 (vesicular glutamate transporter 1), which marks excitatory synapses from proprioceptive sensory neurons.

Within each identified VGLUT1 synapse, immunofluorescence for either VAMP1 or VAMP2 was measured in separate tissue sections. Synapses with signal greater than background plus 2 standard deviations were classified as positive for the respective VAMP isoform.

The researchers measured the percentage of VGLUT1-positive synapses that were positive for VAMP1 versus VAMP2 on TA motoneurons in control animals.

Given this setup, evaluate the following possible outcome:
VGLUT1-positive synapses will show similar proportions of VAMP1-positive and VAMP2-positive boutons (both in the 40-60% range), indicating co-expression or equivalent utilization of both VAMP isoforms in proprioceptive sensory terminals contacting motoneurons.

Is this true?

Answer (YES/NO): NO